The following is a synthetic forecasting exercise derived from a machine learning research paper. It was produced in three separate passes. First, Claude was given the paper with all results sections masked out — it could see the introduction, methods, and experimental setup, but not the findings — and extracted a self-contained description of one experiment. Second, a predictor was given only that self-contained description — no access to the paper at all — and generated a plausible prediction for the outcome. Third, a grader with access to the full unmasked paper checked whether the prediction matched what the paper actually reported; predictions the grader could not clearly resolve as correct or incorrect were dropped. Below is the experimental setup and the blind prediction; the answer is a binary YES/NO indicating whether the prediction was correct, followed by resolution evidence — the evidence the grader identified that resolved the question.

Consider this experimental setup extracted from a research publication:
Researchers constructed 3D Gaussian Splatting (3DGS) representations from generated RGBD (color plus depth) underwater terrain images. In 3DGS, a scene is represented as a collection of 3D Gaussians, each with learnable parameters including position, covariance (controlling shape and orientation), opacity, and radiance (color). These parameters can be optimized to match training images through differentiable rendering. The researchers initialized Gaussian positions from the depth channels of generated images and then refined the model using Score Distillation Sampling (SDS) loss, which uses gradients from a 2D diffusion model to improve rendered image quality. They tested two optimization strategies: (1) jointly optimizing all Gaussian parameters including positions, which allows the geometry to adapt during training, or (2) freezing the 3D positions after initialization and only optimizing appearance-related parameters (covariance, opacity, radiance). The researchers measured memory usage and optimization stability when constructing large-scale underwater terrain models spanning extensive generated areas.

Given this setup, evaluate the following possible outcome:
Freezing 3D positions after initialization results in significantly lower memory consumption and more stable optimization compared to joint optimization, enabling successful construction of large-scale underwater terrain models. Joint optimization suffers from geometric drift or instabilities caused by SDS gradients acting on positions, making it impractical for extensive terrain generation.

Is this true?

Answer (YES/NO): NO